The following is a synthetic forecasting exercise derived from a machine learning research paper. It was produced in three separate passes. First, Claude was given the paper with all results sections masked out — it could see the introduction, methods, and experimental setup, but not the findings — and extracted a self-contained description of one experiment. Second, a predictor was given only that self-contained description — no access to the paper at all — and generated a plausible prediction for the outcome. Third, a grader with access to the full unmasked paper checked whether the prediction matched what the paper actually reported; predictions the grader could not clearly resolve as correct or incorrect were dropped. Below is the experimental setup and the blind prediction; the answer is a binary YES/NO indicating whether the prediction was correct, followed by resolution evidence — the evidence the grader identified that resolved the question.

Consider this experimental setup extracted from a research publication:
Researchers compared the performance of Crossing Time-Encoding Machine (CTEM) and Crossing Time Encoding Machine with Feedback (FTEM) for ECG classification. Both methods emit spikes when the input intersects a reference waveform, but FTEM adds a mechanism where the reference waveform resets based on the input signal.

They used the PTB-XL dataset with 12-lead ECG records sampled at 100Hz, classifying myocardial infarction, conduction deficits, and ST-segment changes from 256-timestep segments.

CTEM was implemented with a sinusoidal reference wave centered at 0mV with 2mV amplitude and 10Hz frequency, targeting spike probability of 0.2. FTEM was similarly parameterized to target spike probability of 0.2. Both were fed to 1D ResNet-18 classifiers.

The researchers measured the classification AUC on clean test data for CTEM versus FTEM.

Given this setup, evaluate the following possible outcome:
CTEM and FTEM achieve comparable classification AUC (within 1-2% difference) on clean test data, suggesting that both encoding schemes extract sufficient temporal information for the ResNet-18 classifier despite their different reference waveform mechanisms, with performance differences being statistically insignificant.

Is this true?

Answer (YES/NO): YES